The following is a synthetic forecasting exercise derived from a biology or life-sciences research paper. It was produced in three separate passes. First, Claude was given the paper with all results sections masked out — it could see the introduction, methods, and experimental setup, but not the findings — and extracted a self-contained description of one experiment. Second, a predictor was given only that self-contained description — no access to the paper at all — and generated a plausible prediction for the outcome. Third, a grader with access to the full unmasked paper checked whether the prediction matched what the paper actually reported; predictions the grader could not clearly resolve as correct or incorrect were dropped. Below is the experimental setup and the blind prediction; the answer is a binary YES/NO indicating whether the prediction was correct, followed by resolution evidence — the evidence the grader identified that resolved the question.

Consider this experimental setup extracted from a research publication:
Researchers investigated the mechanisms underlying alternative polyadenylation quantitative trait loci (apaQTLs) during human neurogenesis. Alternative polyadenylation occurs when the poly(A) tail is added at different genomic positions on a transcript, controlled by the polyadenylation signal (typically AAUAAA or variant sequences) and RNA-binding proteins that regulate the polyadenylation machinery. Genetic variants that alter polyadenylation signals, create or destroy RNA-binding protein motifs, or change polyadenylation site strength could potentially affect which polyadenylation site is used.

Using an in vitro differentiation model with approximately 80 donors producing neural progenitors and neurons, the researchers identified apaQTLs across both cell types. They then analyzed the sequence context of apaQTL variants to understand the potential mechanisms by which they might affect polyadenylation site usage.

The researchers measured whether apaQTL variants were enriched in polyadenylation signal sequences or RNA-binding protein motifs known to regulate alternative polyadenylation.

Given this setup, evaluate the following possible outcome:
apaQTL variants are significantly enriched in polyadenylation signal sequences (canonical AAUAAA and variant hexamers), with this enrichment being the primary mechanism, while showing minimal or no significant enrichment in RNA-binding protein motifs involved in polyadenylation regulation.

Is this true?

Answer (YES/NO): NO